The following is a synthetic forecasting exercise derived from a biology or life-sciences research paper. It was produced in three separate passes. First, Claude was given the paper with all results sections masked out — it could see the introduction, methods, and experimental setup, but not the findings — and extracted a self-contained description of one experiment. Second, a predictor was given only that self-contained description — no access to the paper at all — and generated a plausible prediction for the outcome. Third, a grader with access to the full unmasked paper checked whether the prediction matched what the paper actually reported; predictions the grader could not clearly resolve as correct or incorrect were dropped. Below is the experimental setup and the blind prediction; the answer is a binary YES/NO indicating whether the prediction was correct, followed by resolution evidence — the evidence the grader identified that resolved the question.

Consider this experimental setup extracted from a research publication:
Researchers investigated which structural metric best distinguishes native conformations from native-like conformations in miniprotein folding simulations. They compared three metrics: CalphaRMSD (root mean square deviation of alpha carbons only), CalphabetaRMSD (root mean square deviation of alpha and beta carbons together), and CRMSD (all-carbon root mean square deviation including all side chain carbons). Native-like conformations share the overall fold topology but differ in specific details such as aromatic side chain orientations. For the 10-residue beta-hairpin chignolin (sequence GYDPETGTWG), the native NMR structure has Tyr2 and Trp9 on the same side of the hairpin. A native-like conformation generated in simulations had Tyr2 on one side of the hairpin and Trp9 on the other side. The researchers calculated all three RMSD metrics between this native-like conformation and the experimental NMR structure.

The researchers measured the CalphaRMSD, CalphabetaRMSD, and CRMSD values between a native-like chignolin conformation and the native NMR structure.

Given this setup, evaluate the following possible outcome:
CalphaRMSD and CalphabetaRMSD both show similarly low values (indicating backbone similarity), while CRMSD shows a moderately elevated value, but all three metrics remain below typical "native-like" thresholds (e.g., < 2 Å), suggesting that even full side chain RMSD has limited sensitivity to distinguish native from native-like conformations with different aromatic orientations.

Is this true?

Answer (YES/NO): NO